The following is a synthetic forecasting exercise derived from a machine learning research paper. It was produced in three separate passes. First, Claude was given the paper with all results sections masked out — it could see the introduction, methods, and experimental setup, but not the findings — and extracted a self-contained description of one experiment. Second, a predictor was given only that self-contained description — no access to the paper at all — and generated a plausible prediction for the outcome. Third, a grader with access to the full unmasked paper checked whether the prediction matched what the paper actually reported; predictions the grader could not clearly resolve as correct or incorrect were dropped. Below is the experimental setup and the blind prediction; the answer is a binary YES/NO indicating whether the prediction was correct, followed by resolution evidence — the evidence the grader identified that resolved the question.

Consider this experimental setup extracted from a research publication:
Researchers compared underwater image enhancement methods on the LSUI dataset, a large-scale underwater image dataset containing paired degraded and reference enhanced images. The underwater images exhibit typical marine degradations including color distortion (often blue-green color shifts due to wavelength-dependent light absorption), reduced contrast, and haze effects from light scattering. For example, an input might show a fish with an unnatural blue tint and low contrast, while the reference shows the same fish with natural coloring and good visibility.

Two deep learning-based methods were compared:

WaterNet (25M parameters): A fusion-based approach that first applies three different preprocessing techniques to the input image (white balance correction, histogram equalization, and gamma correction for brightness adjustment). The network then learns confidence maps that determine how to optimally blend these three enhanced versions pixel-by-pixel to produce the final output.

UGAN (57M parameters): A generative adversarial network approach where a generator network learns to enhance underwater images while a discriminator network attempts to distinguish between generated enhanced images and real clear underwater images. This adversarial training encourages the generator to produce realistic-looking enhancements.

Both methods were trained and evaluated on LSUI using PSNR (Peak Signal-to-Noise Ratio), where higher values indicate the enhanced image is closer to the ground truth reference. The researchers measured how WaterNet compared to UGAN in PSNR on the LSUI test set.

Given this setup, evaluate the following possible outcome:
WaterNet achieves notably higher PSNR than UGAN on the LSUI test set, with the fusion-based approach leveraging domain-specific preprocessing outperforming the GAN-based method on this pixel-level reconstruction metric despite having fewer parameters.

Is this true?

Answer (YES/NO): NO